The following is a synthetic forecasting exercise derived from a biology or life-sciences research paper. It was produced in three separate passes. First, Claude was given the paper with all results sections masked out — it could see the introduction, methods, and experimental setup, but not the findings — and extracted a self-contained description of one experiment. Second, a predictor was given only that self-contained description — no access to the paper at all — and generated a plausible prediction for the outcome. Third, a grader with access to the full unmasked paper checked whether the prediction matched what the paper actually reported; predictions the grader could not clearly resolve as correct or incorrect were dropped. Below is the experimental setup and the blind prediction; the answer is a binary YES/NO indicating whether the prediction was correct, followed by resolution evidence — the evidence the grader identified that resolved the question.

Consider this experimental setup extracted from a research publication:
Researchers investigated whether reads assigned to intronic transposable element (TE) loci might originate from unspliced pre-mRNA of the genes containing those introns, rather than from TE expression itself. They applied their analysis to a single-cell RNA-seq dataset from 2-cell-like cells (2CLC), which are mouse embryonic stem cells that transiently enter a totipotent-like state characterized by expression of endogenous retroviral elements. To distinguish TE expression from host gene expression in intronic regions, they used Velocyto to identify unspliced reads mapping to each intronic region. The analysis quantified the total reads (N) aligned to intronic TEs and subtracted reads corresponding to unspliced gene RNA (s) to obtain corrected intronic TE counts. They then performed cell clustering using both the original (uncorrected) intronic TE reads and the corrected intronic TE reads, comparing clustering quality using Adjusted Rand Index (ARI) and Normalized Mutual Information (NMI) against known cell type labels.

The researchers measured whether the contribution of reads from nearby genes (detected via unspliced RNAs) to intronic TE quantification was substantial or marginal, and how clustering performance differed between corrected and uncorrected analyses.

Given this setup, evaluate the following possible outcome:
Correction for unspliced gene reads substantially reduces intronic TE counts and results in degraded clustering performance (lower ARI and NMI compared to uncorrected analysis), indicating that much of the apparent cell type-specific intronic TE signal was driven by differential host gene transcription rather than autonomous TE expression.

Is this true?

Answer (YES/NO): NO